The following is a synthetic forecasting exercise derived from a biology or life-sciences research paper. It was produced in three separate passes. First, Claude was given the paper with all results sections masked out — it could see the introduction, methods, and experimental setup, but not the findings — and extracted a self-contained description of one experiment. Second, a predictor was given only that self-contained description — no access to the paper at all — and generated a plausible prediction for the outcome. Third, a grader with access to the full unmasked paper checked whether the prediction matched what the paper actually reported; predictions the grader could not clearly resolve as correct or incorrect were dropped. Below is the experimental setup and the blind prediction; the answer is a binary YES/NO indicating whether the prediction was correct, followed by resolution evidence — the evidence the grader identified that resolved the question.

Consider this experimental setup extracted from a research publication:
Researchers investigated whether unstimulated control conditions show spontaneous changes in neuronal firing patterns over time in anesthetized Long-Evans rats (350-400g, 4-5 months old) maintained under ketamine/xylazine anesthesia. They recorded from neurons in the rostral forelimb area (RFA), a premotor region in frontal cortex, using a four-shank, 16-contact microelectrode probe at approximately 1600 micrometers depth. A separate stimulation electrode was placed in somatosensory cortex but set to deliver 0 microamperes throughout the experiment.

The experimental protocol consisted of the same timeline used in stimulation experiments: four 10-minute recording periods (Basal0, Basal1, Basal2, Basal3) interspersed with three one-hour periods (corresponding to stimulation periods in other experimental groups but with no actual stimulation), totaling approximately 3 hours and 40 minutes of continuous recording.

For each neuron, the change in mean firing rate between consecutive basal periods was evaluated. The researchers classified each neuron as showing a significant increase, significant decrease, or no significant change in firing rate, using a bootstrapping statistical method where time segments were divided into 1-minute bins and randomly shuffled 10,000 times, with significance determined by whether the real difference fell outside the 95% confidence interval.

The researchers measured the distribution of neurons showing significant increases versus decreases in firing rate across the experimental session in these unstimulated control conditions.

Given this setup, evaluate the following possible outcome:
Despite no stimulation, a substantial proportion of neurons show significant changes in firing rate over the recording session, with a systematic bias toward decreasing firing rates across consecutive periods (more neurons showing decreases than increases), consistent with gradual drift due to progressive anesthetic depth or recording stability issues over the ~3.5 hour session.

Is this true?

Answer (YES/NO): NO